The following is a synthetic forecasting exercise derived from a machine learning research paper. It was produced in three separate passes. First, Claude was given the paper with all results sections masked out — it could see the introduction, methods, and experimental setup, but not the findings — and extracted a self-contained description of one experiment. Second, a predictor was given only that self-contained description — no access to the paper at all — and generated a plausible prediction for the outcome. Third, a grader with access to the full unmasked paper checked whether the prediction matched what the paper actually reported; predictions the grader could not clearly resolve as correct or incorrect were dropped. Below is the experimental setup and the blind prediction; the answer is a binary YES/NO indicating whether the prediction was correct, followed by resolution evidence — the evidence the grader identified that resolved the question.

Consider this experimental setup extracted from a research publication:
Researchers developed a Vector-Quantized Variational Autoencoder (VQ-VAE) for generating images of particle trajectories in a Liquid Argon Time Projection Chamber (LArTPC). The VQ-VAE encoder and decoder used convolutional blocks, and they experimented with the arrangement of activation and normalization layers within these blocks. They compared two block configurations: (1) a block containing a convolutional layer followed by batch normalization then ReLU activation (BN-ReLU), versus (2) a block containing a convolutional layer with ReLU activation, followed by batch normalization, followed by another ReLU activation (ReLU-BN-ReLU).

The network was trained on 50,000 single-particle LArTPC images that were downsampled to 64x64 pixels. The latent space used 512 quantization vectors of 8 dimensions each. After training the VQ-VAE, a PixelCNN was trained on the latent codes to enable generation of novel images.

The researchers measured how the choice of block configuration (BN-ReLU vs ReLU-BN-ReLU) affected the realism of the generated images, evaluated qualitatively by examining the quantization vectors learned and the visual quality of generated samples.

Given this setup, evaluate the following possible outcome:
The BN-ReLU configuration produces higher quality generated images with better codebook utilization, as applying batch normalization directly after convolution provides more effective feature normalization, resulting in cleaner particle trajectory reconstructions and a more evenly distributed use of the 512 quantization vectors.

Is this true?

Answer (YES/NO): NO